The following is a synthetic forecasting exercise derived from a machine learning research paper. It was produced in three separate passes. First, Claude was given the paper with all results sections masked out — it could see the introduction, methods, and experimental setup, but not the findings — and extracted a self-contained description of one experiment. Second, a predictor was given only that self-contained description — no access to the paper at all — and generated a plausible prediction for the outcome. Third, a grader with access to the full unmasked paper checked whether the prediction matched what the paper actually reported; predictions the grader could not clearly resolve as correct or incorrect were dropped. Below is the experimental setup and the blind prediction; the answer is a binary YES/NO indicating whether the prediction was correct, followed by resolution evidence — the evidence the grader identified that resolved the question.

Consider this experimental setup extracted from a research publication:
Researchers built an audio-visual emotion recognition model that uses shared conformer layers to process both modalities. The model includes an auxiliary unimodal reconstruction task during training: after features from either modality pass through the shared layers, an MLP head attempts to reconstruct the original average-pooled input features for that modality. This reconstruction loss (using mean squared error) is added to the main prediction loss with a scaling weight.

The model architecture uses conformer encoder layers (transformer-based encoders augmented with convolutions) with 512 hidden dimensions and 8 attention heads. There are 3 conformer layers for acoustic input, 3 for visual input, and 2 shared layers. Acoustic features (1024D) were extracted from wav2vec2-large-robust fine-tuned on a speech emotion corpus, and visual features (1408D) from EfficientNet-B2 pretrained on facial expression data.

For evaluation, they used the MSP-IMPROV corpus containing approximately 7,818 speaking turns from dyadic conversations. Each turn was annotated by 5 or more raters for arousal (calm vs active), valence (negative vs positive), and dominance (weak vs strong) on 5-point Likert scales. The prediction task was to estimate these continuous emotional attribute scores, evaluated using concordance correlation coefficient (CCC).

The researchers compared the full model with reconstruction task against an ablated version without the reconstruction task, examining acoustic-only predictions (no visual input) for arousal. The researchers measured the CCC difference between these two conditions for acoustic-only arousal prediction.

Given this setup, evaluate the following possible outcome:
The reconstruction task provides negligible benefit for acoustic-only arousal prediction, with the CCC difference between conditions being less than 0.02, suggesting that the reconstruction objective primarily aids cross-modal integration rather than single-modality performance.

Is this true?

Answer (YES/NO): NO